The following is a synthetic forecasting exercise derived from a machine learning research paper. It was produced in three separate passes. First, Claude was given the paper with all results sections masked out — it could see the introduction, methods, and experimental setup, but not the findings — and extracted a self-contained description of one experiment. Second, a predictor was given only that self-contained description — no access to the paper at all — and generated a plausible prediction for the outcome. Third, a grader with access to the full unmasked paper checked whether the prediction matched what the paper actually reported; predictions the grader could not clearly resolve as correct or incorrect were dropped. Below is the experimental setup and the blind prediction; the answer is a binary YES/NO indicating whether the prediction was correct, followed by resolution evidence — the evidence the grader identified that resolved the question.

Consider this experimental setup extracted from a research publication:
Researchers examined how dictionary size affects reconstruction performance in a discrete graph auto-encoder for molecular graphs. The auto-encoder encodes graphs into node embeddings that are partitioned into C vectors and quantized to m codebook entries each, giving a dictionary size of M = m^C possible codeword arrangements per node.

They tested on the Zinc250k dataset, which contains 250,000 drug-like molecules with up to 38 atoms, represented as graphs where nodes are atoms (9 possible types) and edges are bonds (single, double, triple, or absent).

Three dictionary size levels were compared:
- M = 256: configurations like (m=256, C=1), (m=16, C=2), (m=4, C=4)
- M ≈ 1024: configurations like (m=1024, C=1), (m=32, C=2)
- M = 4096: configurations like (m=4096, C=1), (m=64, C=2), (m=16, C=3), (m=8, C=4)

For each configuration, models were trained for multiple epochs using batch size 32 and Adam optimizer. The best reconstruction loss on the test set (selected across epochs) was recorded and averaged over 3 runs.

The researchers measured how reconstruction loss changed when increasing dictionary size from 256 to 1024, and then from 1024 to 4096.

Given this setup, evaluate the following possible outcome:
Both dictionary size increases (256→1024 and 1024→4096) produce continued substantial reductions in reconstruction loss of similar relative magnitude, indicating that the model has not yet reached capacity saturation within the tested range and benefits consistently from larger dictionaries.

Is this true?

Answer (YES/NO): NO